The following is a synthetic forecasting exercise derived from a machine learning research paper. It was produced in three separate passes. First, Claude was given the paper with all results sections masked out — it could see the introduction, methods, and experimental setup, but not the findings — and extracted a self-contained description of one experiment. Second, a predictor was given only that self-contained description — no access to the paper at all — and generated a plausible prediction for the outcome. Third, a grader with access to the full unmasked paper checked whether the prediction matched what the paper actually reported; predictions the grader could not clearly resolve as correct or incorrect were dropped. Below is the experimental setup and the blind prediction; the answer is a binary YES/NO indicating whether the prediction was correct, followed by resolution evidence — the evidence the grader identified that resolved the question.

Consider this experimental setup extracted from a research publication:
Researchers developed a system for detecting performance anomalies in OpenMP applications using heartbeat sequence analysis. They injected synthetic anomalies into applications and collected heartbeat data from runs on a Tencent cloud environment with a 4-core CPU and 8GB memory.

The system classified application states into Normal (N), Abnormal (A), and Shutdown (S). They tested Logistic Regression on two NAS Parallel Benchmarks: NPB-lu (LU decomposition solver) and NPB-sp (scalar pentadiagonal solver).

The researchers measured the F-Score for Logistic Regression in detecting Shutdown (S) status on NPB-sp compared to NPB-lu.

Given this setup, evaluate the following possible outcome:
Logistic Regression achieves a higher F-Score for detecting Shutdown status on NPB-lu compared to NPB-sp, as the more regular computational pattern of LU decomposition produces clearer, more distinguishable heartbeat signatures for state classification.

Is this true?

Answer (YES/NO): NO